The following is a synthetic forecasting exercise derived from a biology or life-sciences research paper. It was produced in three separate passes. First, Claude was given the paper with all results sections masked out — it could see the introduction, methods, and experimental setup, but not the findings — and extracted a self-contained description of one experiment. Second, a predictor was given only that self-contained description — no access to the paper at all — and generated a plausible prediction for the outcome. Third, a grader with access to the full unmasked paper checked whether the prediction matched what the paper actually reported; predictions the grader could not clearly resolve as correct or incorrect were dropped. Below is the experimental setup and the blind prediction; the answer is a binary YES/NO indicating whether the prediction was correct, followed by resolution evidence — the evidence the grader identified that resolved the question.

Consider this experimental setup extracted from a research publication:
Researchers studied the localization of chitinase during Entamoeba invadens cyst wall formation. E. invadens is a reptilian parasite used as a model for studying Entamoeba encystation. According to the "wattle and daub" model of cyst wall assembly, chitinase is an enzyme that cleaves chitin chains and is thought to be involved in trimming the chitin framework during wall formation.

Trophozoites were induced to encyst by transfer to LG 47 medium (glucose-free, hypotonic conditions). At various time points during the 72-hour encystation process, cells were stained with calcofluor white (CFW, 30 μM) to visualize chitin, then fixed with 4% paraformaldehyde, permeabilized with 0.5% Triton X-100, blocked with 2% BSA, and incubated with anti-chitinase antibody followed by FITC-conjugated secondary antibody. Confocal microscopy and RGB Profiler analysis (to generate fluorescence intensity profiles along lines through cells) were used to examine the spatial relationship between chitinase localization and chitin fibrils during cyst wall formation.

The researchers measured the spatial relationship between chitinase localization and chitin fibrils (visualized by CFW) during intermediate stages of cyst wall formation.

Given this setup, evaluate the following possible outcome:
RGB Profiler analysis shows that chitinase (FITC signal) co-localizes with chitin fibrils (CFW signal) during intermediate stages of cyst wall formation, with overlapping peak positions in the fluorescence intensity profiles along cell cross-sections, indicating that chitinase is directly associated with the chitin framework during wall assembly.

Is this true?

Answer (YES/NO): YES